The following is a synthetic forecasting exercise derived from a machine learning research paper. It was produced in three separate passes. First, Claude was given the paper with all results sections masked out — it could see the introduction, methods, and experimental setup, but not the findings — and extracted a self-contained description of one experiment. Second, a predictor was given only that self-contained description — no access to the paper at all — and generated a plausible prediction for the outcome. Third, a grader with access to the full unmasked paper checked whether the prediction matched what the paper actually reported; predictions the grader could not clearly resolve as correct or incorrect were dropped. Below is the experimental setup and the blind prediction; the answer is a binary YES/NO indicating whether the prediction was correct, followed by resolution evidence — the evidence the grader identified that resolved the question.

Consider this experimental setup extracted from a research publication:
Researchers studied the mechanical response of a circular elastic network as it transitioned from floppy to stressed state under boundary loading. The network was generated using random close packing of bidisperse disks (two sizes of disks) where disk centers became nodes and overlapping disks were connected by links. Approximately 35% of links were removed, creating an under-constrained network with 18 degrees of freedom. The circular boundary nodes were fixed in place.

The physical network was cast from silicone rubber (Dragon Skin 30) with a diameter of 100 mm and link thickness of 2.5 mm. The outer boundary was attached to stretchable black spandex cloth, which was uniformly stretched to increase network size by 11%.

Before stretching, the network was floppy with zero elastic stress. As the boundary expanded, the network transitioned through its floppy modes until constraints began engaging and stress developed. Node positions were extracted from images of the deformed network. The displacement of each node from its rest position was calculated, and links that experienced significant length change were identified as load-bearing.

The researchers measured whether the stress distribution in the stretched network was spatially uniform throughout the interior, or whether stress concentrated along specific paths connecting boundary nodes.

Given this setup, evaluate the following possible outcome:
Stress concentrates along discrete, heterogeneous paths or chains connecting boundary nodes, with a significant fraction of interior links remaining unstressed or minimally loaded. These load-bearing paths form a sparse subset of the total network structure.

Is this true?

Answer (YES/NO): YES